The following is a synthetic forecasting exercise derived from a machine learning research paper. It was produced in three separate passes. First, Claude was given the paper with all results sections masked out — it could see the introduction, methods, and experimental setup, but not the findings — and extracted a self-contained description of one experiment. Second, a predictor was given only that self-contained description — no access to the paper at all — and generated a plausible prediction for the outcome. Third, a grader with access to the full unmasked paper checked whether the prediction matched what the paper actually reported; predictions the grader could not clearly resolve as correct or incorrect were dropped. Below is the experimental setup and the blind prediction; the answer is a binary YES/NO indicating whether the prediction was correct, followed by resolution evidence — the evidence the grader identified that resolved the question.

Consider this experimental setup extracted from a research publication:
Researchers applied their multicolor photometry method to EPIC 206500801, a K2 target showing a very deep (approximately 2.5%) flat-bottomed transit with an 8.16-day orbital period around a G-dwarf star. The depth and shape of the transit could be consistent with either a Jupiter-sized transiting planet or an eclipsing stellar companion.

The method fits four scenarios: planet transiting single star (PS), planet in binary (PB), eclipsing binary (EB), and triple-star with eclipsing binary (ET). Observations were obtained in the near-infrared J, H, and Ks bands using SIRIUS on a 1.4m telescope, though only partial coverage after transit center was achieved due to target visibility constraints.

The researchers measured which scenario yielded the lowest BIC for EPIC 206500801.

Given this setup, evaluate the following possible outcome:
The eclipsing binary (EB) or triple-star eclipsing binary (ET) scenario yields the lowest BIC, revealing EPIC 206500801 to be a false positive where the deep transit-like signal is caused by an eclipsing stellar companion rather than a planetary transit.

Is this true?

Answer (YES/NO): NO